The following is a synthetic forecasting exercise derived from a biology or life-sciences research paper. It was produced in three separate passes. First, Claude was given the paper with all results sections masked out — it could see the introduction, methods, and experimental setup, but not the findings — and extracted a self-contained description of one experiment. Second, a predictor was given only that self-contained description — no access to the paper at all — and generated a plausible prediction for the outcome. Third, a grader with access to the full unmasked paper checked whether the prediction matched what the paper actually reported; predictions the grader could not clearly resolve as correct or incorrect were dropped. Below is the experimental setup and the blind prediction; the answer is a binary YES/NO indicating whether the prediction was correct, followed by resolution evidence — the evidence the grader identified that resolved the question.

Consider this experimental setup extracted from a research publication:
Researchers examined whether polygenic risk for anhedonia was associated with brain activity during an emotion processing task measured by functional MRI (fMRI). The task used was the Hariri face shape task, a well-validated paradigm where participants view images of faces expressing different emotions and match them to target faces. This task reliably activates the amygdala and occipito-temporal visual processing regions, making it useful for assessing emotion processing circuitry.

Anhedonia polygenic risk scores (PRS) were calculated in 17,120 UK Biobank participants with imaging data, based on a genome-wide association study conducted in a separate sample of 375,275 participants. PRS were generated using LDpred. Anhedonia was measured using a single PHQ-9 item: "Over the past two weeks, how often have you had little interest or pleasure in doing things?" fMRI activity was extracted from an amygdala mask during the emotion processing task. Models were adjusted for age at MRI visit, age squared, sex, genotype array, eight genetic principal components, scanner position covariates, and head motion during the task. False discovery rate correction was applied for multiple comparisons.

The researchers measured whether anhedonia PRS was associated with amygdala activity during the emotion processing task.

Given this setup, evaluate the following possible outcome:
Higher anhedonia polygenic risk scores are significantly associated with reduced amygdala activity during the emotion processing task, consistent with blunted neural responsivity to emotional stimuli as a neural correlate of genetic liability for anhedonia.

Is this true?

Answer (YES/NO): NO